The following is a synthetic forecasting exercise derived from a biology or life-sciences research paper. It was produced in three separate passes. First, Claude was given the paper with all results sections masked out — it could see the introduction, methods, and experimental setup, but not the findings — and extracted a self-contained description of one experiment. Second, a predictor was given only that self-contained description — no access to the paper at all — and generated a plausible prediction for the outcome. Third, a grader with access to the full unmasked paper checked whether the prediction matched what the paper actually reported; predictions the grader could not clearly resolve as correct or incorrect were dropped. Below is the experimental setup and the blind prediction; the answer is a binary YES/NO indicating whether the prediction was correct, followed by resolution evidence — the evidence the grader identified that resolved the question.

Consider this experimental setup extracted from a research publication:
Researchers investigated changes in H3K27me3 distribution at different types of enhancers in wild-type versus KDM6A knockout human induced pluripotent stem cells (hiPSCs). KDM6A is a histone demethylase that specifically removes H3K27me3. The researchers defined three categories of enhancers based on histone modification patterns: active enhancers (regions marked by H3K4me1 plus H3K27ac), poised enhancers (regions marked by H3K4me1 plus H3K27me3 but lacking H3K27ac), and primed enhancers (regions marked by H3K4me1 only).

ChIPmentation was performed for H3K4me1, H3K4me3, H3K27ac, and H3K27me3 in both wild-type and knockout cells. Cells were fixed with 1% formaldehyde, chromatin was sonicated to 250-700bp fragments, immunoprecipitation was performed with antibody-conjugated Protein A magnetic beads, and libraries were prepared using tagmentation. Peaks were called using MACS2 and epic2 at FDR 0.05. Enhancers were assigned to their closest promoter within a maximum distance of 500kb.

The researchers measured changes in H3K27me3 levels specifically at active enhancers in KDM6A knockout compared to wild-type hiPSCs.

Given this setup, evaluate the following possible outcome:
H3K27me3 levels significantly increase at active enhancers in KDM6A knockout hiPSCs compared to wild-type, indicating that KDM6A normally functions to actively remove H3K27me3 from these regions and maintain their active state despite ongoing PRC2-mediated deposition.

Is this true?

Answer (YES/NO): NO